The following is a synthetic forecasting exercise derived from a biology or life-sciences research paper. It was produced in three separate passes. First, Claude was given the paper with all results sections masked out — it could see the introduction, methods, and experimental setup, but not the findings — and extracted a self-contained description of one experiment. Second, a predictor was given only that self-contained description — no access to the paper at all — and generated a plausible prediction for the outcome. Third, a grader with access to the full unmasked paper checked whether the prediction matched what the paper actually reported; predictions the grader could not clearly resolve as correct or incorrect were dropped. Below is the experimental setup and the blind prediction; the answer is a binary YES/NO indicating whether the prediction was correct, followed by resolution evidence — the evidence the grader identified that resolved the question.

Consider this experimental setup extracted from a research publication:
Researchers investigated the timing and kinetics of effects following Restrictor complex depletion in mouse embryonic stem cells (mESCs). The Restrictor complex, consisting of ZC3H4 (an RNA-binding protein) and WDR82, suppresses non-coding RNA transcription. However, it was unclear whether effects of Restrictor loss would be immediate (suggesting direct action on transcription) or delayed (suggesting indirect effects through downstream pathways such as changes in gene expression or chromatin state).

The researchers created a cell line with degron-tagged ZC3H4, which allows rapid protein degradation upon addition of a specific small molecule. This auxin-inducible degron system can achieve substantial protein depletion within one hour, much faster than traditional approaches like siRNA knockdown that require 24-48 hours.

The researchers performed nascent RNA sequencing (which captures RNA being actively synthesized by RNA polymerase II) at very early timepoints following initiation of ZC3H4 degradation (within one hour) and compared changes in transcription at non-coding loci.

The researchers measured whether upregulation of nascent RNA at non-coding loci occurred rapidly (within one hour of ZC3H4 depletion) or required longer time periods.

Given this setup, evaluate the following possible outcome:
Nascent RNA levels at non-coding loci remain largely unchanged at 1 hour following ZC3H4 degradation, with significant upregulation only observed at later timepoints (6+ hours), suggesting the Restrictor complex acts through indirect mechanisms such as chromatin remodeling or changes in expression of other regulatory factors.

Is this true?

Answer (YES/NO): NO